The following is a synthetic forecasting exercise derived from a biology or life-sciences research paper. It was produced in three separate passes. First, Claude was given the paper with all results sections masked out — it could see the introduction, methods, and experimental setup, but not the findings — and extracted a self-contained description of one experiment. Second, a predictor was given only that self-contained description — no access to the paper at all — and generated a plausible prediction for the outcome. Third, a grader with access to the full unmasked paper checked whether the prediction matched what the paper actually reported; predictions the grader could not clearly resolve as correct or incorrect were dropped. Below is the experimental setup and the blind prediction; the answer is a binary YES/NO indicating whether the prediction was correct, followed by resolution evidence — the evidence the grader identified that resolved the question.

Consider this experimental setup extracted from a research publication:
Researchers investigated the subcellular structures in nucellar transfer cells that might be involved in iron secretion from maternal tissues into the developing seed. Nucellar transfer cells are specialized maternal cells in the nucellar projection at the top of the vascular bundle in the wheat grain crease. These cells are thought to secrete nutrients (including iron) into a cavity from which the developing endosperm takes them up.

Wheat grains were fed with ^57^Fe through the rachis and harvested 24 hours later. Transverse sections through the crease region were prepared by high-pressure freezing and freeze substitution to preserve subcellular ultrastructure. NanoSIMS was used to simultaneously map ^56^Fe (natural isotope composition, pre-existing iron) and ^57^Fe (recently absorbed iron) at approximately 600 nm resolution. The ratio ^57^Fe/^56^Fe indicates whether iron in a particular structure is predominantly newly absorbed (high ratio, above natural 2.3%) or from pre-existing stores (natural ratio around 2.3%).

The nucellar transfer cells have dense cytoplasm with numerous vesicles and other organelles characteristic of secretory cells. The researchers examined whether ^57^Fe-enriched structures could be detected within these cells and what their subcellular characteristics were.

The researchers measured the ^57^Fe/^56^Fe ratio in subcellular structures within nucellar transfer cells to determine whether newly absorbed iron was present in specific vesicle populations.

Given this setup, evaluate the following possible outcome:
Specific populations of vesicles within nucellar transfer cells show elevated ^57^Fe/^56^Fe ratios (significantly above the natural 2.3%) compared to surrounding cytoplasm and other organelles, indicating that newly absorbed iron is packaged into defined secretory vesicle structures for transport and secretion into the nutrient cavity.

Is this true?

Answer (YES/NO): YES